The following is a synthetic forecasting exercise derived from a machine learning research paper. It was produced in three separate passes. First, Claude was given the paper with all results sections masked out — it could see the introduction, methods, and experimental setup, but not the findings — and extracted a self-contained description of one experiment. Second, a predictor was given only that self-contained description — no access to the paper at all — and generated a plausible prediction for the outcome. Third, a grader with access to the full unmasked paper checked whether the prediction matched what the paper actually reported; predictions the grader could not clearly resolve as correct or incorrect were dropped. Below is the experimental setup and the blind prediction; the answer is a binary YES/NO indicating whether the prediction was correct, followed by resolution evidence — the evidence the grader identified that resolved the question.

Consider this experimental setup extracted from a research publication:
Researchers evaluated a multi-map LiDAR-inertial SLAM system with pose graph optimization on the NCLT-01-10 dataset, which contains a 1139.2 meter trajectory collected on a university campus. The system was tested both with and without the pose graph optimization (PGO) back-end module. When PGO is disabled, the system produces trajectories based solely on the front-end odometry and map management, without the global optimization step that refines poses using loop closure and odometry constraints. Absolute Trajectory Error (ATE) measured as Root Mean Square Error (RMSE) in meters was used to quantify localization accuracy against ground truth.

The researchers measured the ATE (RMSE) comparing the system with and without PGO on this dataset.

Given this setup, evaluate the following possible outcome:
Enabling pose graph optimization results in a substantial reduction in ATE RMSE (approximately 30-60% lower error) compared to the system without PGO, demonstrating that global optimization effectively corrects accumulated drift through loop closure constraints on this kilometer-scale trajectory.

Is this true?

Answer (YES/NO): NO